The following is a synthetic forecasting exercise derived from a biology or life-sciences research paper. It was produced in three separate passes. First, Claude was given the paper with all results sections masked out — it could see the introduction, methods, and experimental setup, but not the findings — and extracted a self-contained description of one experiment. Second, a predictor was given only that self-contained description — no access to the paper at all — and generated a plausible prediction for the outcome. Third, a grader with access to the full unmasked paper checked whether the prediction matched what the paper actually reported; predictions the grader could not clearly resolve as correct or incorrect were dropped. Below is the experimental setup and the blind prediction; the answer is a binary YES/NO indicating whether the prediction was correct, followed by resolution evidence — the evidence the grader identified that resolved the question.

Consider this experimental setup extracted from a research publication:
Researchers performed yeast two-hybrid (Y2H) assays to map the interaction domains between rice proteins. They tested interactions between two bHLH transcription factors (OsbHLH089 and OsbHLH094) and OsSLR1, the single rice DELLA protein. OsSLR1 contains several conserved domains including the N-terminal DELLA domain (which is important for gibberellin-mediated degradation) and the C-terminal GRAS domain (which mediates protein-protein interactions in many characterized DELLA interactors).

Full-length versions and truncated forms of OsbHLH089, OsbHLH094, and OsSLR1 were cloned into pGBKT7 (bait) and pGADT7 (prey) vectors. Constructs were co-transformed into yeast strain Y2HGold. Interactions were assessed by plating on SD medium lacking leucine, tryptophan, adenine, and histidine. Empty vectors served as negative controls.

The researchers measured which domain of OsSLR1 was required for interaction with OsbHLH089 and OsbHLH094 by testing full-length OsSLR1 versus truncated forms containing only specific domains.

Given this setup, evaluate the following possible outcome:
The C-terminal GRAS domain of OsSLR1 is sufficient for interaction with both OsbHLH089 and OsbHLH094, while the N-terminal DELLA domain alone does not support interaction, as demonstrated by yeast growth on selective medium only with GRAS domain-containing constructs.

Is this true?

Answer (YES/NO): NO